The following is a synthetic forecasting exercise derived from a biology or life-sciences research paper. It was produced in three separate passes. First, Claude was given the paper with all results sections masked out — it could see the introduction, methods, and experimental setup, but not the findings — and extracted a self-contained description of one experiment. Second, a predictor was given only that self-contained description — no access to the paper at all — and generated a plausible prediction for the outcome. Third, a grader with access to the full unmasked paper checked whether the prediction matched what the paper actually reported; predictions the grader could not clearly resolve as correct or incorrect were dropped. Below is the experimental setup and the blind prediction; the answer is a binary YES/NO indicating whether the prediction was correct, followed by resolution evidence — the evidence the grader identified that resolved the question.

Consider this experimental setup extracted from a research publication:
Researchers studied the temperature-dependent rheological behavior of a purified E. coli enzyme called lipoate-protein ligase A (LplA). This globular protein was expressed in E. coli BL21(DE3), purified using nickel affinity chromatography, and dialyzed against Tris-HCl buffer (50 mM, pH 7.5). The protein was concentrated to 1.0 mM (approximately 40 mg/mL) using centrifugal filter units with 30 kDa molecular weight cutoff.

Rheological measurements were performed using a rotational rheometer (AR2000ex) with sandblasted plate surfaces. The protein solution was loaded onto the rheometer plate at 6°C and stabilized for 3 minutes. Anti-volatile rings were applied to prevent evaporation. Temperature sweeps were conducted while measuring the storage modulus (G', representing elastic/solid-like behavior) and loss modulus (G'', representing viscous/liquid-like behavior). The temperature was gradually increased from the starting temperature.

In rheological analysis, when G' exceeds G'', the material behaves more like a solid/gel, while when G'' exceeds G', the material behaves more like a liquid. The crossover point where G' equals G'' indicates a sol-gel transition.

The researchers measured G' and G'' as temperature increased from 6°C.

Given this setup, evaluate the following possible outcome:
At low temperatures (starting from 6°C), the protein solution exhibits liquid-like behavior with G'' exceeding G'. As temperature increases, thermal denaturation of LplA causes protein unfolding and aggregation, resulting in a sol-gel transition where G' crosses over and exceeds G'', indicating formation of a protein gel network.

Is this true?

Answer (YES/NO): NO